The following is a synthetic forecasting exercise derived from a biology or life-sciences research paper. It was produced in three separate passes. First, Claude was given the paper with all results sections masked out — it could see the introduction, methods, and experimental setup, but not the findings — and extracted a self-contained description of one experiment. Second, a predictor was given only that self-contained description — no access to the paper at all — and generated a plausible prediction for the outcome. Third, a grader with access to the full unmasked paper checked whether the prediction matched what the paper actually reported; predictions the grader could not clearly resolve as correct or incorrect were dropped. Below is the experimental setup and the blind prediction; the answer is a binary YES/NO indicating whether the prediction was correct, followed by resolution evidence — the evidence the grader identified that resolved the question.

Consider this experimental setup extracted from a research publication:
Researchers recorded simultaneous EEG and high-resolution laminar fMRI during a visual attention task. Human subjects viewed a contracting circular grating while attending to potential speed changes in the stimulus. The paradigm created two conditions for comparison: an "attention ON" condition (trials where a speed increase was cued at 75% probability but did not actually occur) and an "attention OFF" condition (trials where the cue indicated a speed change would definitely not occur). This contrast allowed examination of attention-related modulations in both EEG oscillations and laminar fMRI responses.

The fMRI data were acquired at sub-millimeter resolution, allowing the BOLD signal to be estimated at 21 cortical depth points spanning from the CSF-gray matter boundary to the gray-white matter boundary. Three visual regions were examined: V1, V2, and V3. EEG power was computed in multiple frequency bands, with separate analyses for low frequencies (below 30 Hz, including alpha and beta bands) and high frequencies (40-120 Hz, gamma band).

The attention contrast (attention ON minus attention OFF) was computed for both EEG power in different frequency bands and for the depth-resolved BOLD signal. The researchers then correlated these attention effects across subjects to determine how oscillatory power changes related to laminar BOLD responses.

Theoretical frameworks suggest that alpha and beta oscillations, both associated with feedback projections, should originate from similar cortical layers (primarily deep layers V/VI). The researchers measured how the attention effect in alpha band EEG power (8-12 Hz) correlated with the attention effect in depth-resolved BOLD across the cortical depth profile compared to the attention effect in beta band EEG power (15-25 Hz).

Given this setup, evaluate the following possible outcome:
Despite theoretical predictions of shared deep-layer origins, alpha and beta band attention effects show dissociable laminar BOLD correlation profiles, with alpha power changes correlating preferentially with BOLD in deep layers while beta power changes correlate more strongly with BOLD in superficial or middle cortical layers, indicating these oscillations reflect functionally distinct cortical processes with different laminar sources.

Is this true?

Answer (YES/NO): NO